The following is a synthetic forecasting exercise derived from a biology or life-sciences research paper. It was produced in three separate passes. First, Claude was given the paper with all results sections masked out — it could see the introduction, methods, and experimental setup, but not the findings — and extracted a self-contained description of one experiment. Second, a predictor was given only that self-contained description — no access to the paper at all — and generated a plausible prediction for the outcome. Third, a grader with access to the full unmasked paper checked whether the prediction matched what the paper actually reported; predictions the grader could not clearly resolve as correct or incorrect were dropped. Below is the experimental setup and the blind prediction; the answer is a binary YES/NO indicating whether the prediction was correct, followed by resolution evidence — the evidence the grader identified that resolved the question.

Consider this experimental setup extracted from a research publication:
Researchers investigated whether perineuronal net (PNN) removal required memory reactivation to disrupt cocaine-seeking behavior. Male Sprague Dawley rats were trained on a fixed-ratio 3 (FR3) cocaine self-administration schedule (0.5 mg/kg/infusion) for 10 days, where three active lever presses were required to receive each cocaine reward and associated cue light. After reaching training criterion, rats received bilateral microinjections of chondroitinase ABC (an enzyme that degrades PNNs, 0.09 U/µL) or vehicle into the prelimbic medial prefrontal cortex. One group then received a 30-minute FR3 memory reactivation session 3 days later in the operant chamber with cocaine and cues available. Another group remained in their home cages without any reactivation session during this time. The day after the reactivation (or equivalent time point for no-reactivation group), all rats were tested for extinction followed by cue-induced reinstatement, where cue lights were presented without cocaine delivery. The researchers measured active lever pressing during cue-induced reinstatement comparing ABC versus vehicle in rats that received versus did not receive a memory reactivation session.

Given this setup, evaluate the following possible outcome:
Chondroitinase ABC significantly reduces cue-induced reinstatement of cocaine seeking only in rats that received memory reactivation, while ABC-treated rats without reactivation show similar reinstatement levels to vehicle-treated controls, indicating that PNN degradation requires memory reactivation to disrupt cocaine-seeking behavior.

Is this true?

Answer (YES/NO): NO